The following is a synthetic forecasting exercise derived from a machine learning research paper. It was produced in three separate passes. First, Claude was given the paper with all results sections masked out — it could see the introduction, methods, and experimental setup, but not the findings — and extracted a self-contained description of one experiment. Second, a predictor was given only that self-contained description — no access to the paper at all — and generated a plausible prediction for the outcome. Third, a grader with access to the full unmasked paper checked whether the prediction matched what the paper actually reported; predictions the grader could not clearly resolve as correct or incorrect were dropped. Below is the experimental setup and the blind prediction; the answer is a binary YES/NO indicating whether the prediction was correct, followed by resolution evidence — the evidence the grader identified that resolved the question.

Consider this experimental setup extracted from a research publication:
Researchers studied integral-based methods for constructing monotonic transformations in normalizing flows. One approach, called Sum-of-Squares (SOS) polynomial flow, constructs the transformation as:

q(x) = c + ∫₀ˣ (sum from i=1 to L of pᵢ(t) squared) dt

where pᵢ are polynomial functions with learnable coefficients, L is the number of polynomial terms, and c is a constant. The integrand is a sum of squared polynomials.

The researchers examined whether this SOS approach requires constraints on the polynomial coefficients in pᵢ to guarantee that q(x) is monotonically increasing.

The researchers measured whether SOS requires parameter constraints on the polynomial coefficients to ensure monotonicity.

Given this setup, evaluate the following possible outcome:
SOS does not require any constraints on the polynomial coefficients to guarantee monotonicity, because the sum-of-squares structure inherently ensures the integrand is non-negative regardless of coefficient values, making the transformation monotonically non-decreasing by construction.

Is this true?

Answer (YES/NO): YES